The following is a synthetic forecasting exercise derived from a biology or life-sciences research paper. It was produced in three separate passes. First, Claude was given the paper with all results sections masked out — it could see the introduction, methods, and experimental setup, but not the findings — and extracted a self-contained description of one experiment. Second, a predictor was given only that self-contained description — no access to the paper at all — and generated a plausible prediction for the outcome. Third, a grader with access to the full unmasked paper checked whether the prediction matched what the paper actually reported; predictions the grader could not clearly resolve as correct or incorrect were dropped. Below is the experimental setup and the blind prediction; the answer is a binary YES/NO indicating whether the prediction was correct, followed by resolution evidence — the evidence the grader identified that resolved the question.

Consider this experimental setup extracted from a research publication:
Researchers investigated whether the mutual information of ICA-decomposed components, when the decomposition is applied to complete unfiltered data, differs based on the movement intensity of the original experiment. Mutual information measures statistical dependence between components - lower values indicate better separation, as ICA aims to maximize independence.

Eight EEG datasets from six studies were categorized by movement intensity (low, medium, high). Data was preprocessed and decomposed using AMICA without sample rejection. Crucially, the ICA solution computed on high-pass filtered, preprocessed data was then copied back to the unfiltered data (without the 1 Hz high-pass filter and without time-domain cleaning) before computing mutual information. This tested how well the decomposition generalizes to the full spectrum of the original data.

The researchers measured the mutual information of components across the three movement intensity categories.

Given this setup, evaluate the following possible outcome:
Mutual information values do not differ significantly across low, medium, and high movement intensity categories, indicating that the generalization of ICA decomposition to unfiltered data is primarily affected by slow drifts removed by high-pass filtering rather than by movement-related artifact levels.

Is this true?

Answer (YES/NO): NO